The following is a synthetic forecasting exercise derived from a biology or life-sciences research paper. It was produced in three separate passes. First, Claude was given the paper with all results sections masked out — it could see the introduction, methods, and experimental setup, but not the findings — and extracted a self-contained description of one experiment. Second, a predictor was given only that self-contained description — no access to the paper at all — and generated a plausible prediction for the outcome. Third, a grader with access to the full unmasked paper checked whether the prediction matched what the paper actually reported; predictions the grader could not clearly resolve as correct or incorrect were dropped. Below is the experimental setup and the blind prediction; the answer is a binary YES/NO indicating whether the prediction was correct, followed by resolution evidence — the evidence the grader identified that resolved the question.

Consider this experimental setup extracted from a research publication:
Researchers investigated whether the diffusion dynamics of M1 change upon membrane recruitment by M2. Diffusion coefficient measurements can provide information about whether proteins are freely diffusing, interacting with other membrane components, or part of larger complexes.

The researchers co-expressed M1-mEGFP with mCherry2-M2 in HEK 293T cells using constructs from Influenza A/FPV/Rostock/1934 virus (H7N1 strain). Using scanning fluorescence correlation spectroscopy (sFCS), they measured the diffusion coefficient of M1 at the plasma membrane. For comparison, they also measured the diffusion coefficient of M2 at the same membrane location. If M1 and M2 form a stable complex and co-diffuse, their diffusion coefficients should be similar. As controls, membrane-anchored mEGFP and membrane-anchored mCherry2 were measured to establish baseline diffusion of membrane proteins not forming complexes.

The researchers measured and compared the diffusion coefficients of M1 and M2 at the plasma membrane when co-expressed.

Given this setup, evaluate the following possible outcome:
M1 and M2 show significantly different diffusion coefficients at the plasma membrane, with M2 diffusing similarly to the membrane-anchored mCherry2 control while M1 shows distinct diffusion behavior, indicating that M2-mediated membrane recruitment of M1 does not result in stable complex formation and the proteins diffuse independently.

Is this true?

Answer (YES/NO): NO